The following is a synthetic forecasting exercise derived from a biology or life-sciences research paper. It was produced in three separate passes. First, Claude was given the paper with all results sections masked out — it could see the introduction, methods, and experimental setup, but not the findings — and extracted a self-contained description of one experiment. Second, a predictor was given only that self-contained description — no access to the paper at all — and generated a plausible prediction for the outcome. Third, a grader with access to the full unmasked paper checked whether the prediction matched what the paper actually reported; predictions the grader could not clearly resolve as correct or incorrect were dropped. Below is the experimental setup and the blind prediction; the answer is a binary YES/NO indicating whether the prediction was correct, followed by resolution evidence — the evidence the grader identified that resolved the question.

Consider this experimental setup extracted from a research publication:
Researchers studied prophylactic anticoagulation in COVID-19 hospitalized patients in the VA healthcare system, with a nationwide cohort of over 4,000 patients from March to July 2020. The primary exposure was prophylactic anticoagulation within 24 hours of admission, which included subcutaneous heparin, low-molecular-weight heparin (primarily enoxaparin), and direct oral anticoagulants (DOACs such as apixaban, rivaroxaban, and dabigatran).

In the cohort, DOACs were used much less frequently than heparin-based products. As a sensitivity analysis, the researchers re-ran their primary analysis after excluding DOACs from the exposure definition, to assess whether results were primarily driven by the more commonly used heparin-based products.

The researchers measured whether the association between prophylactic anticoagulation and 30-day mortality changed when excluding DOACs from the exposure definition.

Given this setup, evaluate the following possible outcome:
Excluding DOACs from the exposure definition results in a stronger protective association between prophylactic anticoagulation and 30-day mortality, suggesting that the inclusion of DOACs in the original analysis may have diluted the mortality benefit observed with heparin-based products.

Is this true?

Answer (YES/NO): NO